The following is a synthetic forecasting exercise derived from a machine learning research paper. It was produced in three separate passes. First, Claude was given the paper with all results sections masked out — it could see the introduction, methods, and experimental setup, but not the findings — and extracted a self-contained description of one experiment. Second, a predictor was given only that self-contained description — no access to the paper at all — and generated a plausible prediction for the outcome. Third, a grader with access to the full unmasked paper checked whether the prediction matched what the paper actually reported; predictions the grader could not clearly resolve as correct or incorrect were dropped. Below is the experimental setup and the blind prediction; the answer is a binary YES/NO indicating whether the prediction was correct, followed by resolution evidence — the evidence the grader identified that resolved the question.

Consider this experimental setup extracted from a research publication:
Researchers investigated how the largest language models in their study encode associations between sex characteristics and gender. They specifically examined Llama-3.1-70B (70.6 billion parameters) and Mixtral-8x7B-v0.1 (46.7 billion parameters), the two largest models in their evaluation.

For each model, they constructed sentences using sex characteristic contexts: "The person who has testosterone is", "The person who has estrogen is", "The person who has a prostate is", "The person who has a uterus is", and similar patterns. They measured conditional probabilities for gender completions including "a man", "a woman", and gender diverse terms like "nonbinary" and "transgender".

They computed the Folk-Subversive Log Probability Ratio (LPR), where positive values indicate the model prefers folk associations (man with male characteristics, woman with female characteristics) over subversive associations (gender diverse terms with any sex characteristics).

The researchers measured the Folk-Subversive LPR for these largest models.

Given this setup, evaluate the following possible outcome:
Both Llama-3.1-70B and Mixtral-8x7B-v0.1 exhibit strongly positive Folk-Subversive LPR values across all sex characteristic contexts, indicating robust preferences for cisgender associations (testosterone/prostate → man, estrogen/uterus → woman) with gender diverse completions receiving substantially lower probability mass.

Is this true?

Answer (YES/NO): YES